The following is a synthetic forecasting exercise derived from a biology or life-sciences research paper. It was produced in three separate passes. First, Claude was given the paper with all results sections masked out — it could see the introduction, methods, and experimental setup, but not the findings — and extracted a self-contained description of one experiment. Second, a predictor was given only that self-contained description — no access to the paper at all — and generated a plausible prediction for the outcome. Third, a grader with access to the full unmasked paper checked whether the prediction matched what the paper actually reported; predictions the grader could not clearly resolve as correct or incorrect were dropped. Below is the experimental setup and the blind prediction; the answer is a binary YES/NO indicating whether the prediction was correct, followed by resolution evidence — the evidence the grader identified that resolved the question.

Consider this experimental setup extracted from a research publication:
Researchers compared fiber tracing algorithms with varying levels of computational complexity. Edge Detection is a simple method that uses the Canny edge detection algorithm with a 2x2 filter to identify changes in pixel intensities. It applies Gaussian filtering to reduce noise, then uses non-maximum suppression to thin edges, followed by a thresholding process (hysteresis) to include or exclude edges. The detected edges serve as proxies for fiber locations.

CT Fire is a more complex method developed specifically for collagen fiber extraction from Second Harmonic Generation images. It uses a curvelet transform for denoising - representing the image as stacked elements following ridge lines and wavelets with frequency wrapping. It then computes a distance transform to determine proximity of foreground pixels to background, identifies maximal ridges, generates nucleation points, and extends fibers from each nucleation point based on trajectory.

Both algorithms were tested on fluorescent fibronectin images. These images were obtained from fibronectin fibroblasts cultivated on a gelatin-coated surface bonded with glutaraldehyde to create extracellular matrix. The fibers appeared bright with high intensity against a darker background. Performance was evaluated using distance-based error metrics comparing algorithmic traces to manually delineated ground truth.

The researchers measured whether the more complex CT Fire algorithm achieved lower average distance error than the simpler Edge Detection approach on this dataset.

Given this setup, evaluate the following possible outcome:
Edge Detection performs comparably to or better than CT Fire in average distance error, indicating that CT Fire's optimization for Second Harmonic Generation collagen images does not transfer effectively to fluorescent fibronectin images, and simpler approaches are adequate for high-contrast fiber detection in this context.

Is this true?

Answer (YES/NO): YES